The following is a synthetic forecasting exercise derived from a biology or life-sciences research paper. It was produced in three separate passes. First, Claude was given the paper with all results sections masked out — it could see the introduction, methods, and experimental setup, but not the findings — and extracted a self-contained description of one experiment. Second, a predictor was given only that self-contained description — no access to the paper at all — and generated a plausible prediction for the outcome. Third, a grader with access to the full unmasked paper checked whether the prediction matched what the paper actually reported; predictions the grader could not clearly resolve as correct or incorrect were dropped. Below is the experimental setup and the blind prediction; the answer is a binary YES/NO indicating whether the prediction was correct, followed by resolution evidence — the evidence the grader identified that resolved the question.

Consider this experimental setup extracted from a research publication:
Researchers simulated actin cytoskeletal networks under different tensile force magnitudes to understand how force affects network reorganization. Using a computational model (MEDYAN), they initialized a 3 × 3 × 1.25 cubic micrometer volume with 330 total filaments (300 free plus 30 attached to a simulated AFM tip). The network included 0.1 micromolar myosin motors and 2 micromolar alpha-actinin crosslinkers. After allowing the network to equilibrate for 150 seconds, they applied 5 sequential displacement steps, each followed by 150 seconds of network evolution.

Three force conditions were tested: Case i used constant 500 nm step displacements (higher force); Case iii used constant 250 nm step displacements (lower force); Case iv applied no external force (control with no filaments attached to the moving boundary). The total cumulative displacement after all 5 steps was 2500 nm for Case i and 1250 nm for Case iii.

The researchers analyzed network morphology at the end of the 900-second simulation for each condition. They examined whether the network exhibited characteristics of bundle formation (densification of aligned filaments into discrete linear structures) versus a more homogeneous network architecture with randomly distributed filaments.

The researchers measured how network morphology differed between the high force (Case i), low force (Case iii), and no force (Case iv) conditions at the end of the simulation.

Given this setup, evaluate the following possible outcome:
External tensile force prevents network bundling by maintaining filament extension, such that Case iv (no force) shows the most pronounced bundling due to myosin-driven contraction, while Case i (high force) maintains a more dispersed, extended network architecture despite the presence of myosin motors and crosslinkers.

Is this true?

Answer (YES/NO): NO